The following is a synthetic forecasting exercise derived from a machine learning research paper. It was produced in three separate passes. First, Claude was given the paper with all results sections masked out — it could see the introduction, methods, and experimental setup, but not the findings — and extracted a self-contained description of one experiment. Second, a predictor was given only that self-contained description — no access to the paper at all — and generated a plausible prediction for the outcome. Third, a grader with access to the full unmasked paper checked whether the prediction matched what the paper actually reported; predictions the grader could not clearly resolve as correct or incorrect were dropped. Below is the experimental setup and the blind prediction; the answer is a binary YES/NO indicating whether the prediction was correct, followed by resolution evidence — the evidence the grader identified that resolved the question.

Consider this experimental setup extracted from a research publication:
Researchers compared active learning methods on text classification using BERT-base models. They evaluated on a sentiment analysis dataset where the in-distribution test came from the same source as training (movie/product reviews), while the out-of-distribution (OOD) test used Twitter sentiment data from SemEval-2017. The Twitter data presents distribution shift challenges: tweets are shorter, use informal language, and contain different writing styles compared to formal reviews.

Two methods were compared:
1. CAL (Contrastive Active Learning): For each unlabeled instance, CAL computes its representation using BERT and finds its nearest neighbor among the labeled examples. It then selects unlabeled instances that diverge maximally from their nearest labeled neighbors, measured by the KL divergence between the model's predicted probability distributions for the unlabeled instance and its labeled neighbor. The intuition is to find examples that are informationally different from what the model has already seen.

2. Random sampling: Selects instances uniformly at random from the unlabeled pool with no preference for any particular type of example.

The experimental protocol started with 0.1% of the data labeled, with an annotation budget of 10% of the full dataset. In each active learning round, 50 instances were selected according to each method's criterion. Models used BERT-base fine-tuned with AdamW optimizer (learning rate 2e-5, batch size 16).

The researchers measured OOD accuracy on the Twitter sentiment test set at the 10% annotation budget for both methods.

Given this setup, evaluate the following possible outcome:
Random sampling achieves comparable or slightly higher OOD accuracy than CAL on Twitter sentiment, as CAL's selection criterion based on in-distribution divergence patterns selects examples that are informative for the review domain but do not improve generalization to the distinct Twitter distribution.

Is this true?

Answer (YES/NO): NO